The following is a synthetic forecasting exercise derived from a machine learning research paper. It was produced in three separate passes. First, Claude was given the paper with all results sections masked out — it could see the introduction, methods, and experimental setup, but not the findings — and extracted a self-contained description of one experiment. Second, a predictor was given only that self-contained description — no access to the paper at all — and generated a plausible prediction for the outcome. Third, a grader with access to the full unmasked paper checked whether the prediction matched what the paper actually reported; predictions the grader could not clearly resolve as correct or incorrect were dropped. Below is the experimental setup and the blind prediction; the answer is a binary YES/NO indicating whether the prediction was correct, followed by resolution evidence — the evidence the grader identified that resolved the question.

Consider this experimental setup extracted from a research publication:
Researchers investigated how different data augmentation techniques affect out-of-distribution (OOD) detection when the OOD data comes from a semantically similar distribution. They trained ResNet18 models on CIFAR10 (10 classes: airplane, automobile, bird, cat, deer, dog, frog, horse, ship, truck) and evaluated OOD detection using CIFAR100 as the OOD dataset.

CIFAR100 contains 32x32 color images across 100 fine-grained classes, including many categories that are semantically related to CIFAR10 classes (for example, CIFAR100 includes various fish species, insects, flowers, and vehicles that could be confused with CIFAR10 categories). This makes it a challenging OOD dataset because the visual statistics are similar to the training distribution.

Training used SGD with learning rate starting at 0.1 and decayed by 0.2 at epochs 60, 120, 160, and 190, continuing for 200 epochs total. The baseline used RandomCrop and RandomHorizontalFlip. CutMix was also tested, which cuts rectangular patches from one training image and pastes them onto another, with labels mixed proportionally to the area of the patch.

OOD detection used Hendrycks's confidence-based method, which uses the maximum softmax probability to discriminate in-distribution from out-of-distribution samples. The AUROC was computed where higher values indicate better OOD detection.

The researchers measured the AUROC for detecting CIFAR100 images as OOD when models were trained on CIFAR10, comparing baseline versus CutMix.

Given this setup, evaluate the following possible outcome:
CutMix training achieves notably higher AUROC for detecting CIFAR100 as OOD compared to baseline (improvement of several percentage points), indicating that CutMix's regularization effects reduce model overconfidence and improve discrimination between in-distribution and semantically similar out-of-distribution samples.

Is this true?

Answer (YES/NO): NO